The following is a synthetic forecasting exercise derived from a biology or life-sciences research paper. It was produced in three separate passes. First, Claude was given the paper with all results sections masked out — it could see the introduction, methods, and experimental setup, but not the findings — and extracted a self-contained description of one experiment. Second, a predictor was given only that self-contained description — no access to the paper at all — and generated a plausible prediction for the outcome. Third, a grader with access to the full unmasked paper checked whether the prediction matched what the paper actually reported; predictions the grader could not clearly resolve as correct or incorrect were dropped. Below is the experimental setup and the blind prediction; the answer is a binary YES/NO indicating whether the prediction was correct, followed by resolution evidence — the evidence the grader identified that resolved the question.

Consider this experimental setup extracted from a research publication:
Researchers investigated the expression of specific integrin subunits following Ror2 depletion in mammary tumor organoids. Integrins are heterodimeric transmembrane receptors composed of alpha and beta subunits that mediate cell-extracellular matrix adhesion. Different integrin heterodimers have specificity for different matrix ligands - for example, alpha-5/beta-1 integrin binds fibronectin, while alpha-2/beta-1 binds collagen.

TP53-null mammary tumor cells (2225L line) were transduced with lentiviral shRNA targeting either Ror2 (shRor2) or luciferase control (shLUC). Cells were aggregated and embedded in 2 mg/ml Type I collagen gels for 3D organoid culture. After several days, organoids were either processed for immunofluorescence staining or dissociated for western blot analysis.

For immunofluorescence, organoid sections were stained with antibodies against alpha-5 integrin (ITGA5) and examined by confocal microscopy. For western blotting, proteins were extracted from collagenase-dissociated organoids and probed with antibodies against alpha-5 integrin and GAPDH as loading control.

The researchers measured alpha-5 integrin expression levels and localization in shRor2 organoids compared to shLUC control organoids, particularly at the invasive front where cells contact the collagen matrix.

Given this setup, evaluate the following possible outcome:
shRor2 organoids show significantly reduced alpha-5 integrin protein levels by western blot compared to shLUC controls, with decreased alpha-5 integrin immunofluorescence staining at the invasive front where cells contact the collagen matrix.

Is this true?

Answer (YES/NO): NO